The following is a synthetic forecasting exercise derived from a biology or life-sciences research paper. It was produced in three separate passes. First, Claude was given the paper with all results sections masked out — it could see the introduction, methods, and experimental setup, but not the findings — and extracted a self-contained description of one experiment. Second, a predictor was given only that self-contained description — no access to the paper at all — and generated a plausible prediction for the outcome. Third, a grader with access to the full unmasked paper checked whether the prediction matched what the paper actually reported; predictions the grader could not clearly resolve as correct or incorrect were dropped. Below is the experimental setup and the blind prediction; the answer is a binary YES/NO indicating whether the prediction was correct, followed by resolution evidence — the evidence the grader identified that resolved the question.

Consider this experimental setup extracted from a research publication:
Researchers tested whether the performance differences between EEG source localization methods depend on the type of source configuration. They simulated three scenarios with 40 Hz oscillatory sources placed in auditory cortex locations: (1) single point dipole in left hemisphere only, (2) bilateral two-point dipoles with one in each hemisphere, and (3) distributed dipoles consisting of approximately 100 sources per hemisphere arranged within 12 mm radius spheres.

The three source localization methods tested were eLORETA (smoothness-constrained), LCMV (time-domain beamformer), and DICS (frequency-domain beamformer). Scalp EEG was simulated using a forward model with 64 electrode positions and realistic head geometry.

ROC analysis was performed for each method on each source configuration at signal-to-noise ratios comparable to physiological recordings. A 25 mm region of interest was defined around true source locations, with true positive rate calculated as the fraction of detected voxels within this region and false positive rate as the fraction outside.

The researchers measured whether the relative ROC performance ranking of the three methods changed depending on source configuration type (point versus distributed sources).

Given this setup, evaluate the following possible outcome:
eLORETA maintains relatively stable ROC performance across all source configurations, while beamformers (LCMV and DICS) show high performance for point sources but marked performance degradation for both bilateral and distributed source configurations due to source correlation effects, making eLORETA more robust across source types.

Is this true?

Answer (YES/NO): NO